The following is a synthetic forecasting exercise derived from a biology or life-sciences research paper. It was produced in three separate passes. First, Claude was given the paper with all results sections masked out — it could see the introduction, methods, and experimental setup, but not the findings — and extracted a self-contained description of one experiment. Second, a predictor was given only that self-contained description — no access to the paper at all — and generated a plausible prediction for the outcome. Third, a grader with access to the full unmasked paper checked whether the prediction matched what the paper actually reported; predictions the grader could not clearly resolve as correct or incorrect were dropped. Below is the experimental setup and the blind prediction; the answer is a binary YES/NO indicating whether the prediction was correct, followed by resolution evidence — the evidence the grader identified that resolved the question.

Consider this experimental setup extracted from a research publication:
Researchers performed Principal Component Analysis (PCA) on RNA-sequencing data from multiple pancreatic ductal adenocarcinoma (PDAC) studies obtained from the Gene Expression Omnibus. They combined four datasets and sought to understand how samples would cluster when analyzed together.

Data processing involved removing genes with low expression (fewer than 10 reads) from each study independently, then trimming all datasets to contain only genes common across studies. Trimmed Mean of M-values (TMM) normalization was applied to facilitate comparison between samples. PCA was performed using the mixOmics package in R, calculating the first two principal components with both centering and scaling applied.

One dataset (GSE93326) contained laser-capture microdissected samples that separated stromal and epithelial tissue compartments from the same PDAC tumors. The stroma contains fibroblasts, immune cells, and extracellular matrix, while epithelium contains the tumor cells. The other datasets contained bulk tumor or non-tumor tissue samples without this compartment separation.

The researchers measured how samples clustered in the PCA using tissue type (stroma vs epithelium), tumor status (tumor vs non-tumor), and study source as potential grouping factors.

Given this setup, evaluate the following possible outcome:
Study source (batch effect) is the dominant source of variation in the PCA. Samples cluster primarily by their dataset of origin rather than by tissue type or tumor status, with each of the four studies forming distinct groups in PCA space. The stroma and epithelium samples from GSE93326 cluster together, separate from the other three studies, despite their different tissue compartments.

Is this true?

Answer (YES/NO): NO